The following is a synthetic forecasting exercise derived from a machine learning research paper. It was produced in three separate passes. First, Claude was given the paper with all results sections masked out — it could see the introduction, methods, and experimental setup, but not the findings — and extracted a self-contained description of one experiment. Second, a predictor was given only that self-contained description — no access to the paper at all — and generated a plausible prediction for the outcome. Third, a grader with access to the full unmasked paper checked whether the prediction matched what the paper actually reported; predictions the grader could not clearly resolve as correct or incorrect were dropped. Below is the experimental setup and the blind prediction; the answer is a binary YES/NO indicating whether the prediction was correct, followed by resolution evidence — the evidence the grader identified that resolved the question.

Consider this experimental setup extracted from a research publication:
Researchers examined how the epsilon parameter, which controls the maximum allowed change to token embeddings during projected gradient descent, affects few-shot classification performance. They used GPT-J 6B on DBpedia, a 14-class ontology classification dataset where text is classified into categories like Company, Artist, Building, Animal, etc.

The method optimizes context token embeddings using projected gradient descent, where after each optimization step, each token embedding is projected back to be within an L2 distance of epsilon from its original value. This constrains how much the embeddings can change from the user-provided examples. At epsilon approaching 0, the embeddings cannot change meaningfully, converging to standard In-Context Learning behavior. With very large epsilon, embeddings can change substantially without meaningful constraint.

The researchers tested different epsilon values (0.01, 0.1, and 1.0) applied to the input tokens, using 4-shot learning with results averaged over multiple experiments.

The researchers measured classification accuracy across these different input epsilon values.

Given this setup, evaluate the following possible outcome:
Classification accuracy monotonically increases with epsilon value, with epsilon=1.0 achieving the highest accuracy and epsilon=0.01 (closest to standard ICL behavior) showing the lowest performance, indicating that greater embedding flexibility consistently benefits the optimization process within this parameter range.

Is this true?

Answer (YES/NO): NO